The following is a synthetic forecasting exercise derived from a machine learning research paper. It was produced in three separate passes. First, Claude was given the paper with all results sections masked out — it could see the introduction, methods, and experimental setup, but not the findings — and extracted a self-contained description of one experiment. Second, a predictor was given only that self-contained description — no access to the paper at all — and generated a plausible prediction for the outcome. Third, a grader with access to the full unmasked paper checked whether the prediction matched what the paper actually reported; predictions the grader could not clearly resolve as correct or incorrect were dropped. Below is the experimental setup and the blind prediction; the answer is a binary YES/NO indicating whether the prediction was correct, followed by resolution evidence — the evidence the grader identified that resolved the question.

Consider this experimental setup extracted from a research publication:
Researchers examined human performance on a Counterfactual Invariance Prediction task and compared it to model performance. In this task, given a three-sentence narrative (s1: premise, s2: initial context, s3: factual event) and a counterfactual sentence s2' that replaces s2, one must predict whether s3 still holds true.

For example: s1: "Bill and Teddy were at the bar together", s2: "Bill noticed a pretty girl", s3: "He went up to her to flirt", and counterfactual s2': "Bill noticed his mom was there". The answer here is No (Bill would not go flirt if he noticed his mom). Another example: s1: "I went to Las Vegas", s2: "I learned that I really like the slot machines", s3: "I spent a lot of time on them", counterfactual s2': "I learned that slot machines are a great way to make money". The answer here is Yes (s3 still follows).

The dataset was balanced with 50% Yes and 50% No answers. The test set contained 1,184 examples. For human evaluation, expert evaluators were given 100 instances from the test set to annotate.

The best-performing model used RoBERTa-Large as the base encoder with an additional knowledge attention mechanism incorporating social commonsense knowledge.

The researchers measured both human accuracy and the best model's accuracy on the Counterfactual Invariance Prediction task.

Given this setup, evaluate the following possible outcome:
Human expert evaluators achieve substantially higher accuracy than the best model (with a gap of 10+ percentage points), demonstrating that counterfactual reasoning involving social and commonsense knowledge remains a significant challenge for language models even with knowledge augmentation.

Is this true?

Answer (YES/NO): YES